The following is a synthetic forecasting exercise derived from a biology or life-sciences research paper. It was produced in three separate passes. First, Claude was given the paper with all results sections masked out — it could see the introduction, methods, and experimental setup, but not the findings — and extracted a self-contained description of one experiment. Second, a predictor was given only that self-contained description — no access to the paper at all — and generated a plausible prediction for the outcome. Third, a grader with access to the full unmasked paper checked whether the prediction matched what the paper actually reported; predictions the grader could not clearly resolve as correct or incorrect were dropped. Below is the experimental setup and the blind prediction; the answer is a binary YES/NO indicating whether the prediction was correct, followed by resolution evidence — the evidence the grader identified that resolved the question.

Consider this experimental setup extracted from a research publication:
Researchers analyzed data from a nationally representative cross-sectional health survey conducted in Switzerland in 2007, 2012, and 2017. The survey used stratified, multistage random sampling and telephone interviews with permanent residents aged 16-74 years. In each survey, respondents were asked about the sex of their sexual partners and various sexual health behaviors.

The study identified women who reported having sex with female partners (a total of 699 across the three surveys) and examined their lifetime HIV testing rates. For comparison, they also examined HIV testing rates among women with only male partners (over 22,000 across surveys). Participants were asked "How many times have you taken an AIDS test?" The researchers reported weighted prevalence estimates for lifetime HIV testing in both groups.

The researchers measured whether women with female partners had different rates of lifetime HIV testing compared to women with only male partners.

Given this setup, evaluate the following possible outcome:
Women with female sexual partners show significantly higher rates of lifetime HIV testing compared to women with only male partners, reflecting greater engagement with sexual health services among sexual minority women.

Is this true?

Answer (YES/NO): NO